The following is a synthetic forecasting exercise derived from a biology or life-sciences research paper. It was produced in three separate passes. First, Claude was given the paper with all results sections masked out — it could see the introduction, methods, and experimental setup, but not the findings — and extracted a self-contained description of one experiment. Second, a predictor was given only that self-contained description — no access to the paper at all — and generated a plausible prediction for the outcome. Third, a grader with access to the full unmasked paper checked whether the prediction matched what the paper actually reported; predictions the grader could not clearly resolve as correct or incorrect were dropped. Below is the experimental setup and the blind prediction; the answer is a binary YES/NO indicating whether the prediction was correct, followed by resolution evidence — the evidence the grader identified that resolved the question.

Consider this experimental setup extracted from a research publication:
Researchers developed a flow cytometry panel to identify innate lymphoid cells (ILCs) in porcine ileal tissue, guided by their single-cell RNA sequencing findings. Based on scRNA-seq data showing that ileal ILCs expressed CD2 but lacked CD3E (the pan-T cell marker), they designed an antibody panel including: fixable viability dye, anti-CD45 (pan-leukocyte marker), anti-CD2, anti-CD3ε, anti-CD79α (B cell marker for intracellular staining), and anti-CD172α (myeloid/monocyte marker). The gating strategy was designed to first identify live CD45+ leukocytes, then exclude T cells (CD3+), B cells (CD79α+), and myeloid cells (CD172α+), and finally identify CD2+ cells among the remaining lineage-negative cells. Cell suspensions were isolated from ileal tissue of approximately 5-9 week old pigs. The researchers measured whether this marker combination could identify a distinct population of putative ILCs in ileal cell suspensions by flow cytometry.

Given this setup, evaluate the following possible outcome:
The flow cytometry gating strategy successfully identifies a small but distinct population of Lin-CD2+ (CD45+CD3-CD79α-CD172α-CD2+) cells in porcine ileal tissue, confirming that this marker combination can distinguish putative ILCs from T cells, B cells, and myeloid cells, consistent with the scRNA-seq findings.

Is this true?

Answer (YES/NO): YES